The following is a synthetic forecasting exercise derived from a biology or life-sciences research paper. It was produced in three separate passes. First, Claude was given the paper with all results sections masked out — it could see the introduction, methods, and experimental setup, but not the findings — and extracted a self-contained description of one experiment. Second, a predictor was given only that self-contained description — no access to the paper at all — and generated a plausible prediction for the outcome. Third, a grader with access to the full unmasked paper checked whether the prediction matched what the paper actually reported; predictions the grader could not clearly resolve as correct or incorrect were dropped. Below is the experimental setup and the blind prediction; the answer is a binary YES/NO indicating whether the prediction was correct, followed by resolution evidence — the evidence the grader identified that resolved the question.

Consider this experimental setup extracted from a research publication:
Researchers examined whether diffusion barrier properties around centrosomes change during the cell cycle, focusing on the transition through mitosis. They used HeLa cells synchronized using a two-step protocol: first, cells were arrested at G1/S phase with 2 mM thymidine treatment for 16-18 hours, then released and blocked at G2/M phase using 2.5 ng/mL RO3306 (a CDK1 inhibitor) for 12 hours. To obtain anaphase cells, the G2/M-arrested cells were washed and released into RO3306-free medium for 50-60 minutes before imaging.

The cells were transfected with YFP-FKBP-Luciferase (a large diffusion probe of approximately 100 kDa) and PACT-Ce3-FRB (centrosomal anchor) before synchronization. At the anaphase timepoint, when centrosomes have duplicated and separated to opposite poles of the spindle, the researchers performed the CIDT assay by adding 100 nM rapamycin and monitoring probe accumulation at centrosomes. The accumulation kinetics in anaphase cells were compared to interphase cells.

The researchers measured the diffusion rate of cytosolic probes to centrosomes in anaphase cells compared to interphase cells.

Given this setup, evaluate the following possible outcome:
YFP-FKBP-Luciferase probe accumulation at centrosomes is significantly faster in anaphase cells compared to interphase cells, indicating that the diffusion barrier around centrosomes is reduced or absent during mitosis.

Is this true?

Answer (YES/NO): NO